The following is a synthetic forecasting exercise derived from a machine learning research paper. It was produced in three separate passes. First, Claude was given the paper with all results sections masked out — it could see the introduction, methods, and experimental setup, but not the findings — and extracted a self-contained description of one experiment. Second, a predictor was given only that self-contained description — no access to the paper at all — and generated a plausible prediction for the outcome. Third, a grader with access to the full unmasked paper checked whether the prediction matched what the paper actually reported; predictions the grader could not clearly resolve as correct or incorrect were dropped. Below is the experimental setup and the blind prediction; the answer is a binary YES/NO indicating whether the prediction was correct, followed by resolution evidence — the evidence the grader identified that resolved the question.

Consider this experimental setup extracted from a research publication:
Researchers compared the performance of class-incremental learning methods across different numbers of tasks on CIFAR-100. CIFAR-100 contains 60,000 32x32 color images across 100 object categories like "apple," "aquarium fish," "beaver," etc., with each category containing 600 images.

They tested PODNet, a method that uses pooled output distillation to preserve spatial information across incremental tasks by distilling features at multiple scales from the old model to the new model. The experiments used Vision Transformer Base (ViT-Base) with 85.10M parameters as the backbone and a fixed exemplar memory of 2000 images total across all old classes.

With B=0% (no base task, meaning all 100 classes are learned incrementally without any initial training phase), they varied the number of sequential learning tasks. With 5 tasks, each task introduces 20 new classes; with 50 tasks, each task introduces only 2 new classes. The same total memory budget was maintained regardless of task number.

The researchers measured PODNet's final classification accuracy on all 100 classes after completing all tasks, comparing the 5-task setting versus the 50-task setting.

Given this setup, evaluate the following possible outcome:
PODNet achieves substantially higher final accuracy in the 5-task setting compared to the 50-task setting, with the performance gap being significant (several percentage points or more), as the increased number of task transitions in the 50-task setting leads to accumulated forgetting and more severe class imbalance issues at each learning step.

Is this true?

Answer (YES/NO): YES